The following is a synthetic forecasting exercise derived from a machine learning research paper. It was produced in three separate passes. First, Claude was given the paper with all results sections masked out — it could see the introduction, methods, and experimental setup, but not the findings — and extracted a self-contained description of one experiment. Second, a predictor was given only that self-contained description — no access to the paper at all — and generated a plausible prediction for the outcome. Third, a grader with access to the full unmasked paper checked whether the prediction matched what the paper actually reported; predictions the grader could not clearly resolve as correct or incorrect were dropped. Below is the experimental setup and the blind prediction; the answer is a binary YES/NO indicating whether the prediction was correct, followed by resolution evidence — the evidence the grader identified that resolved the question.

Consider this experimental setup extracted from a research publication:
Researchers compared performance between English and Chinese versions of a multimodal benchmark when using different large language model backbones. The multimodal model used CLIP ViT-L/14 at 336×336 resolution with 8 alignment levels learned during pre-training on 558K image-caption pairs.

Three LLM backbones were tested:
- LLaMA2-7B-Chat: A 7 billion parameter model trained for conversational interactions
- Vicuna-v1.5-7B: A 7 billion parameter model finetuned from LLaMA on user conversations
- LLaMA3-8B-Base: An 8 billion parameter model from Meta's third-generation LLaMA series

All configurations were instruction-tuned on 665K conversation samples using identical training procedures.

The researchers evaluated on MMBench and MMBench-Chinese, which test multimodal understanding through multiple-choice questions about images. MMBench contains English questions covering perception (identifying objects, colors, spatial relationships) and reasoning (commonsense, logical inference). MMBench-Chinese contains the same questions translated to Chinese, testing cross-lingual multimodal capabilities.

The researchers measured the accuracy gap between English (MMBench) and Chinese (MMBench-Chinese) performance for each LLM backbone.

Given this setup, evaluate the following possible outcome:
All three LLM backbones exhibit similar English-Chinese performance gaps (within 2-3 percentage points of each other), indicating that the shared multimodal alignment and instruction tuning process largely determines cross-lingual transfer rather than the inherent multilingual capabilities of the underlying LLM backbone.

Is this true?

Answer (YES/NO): NO